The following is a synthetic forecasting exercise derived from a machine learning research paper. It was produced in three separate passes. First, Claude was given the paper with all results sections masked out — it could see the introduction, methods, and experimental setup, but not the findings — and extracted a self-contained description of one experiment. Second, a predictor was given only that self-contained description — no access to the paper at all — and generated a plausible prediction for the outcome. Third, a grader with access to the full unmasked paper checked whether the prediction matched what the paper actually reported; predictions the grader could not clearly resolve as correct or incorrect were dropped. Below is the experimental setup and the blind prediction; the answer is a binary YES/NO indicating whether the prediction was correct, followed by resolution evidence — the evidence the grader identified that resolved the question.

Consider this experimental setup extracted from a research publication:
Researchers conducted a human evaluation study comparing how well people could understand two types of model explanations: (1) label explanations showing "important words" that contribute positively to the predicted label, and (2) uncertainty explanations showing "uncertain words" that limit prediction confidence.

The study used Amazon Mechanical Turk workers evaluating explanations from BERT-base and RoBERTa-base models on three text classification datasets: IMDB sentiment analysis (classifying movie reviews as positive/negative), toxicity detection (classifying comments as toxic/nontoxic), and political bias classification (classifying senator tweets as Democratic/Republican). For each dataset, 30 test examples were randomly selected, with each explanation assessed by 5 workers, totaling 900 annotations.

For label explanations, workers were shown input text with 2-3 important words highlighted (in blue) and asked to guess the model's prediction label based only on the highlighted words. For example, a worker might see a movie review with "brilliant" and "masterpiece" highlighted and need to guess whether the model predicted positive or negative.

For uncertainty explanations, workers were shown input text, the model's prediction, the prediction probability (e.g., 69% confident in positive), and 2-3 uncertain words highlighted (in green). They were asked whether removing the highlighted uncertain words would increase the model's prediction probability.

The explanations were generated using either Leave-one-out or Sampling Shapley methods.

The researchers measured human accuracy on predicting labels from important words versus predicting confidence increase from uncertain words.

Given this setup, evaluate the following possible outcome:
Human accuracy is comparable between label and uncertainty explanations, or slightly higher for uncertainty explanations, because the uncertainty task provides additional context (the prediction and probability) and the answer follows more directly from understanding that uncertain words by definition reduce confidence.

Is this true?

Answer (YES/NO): YES